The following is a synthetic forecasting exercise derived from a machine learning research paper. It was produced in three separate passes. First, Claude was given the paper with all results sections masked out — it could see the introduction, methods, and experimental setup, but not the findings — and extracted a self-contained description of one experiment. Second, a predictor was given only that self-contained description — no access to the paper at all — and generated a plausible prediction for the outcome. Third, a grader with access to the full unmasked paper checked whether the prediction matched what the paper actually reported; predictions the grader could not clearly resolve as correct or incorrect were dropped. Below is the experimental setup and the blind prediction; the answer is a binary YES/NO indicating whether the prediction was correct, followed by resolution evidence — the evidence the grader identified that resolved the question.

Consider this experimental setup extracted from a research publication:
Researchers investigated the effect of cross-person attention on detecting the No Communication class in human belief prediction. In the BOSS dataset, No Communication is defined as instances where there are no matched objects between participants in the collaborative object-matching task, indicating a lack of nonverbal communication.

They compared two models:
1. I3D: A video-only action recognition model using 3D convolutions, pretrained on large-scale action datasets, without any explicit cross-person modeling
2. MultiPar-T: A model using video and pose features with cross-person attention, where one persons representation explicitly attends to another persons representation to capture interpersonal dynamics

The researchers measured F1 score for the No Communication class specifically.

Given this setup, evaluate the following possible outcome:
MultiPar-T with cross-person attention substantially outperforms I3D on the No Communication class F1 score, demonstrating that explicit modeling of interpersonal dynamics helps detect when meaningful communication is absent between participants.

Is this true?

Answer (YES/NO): NO